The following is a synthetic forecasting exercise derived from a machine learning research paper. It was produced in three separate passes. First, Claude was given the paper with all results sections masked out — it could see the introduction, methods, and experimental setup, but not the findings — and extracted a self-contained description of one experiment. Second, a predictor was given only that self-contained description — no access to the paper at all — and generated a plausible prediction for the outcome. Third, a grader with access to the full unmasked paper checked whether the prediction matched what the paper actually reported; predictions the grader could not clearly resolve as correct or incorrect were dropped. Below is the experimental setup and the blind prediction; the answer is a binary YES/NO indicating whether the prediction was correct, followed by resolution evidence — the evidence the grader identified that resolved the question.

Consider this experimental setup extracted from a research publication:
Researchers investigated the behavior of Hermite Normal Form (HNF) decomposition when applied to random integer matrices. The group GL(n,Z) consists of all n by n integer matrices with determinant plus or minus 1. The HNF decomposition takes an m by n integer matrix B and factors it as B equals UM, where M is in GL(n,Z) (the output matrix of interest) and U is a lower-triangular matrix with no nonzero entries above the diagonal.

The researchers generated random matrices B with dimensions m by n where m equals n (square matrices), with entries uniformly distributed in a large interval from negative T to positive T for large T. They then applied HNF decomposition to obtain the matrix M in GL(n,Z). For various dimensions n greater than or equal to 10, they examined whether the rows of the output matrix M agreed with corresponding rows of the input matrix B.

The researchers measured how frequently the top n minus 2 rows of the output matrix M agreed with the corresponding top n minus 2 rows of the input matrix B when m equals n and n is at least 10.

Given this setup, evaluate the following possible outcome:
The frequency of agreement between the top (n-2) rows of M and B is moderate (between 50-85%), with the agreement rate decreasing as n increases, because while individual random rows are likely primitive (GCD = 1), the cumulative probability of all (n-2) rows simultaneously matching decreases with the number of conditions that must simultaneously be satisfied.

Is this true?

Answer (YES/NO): NO